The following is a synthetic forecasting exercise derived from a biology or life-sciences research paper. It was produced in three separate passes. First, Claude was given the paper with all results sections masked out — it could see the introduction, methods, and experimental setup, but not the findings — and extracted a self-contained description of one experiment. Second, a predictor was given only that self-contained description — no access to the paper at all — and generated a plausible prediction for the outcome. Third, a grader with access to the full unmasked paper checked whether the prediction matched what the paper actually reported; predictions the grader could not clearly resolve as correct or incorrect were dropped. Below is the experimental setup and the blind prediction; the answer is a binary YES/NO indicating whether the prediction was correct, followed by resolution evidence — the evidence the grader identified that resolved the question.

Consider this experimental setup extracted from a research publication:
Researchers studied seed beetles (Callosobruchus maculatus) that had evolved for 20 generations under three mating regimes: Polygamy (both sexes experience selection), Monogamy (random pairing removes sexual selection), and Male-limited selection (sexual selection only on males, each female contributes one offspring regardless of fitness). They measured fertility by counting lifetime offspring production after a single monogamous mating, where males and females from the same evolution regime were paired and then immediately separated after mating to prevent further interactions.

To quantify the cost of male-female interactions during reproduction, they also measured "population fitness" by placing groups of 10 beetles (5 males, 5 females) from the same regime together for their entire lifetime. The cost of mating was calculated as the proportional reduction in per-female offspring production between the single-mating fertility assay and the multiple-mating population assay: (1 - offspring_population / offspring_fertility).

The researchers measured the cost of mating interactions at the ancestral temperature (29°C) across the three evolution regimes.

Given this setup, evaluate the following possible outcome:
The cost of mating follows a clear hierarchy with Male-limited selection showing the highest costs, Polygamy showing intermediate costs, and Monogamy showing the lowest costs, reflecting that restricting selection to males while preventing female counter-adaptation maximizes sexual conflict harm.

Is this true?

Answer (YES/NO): NO